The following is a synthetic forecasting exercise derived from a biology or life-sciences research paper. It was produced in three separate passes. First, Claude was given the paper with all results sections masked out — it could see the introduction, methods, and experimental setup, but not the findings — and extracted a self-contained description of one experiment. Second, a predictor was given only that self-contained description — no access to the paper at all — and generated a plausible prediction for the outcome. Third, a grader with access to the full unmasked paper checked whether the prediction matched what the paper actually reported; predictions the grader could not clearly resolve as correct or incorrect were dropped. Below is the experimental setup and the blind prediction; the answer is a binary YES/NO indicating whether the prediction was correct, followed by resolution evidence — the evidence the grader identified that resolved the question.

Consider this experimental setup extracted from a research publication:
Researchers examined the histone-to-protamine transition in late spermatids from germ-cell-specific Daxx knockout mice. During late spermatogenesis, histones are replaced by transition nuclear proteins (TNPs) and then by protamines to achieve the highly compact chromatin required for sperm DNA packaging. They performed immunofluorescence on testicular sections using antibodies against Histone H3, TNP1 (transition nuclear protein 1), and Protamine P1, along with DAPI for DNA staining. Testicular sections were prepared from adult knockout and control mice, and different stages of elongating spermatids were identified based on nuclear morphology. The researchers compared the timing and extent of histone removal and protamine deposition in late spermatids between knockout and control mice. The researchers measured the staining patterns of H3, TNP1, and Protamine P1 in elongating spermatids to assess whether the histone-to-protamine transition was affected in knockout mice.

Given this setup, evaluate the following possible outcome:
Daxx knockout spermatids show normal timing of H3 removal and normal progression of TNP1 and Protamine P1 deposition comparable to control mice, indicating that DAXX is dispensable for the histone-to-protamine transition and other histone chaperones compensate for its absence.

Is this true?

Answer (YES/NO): NO